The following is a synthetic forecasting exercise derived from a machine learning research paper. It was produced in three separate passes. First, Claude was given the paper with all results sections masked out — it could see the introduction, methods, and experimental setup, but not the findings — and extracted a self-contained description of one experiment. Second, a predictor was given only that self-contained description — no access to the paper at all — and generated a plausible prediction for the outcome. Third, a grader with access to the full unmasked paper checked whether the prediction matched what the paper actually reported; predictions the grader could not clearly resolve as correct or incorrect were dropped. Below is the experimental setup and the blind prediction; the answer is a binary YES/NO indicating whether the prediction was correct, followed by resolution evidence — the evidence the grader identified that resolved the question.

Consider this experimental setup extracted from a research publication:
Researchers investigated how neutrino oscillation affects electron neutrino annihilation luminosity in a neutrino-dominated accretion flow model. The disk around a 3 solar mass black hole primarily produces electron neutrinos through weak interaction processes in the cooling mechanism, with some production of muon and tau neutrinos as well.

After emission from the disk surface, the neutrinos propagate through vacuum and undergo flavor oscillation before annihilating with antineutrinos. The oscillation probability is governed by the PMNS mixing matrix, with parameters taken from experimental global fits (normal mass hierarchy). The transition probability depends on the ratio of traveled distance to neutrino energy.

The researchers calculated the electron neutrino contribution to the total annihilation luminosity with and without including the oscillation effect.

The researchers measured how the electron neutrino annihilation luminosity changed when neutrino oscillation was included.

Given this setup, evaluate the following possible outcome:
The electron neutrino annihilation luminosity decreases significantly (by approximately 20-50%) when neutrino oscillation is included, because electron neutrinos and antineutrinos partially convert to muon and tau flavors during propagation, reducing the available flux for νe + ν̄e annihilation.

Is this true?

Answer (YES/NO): NO